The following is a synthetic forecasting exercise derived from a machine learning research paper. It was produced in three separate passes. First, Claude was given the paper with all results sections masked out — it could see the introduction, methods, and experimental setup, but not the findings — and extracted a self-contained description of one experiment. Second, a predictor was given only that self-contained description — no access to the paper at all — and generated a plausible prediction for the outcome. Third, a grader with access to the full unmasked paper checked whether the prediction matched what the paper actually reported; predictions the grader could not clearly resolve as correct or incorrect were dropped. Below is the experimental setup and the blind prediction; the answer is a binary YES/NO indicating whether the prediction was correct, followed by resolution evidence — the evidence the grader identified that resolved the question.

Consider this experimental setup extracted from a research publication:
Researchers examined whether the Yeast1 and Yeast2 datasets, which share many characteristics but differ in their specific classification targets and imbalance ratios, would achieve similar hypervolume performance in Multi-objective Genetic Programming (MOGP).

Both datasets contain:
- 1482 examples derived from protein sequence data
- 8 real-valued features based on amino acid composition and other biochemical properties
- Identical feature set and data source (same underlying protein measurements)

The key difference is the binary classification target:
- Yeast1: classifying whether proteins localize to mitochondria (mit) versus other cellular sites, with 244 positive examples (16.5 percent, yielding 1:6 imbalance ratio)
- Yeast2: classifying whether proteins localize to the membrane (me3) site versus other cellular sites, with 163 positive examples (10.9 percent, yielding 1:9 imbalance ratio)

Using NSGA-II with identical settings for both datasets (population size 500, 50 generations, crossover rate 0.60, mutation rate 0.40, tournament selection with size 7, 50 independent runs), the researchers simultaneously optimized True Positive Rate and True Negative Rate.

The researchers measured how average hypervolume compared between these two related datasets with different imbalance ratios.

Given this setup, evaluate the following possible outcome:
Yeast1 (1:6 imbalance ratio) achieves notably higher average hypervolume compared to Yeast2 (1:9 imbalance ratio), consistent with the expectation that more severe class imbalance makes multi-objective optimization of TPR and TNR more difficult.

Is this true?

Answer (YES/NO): NO